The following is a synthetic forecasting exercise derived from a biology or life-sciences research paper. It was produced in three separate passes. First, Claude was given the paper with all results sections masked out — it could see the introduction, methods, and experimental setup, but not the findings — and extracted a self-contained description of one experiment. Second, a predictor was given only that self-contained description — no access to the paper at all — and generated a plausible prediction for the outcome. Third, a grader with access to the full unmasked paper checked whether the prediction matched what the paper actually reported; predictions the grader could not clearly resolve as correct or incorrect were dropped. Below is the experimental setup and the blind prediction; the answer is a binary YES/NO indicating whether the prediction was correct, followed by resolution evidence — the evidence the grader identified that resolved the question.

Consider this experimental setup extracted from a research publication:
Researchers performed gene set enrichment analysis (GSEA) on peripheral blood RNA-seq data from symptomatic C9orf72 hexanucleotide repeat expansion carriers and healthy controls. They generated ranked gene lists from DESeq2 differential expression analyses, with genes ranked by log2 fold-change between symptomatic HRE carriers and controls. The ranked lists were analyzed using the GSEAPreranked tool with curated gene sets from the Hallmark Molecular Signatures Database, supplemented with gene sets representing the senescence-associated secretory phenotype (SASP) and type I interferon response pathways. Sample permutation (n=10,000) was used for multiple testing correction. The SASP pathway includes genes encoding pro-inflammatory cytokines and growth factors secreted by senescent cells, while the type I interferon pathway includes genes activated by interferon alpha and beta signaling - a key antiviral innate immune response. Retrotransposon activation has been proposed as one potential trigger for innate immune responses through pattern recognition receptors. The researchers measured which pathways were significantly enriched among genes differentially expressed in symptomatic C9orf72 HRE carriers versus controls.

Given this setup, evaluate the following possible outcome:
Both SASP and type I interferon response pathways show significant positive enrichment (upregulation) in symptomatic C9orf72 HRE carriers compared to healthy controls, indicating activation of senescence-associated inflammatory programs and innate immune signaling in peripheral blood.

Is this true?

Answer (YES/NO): NO